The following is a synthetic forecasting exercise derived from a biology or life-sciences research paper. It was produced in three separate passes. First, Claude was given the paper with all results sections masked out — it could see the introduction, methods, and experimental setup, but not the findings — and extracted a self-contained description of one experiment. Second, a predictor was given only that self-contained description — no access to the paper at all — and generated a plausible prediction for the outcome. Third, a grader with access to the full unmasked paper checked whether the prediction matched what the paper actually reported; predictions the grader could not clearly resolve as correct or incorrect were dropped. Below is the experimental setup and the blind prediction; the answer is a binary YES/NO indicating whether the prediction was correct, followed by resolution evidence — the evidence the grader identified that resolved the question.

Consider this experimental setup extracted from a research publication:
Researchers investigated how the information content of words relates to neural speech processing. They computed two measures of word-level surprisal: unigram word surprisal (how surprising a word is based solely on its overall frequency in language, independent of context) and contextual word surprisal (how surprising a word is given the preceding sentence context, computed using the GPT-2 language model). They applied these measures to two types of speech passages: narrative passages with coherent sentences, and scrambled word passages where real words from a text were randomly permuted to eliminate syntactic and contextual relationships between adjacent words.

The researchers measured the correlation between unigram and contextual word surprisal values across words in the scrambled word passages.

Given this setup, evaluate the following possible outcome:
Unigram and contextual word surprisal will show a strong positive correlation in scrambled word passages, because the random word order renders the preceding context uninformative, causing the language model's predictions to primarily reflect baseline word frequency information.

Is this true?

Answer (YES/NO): YES